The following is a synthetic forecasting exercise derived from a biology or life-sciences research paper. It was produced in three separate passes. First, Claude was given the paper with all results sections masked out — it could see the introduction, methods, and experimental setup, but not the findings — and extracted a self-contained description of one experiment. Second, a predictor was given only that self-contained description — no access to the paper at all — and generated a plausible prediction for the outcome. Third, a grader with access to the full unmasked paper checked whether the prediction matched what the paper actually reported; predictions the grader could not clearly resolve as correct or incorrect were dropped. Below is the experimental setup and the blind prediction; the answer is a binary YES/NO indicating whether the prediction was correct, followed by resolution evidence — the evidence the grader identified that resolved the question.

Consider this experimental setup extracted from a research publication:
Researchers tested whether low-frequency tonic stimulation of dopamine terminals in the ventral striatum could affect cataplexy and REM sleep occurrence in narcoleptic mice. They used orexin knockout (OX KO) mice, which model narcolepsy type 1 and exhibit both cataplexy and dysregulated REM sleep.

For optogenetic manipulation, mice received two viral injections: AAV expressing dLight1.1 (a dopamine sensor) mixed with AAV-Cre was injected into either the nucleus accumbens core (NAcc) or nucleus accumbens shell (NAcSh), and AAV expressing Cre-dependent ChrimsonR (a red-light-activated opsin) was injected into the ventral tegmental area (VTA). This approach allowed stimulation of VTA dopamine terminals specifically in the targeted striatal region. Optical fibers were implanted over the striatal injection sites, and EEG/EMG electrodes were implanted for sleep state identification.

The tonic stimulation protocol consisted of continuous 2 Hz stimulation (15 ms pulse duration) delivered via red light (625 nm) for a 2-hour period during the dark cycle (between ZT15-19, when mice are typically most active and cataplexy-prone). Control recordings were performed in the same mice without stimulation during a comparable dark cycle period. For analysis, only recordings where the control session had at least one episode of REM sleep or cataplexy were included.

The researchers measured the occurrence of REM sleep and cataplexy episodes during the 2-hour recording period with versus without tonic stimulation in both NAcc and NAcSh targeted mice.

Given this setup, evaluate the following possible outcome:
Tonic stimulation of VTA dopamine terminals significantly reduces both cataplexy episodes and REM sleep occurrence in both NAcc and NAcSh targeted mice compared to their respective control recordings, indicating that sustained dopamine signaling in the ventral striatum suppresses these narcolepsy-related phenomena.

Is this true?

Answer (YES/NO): YES